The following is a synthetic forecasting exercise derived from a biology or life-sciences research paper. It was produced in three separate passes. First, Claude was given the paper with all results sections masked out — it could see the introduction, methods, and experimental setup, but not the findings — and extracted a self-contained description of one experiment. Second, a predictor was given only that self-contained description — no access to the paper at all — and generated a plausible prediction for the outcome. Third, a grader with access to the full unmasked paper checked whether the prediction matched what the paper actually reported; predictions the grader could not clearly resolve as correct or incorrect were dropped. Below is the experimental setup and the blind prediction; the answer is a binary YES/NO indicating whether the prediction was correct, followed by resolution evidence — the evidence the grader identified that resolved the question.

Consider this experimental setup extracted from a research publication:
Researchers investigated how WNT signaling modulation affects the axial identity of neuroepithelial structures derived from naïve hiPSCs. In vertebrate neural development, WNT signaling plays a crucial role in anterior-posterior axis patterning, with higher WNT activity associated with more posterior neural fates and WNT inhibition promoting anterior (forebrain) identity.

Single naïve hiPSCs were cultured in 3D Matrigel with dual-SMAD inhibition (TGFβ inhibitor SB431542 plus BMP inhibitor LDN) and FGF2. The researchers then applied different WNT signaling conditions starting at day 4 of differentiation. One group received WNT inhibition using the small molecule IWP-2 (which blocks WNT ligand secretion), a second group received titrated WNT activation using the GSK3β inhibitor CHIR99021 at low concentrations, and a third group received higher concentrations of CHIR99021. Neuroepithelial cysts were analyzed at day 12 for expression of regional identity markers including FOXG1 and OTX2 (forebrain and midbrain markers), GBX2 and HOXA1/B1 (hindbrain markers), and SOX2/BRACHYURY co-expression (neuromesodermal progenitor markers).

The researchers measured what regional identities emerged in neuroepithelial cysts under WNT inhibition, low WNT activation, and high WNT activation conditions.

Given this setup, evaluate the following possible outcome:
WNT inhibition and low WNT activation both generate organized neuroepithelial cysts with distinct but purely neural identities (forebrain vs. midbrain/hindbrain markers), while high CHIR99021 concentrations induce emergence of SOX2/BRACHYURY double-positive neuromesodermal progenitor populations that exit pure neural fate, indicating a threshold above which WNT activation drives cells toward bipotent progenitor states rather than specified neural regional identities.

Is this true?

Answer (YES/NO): NO